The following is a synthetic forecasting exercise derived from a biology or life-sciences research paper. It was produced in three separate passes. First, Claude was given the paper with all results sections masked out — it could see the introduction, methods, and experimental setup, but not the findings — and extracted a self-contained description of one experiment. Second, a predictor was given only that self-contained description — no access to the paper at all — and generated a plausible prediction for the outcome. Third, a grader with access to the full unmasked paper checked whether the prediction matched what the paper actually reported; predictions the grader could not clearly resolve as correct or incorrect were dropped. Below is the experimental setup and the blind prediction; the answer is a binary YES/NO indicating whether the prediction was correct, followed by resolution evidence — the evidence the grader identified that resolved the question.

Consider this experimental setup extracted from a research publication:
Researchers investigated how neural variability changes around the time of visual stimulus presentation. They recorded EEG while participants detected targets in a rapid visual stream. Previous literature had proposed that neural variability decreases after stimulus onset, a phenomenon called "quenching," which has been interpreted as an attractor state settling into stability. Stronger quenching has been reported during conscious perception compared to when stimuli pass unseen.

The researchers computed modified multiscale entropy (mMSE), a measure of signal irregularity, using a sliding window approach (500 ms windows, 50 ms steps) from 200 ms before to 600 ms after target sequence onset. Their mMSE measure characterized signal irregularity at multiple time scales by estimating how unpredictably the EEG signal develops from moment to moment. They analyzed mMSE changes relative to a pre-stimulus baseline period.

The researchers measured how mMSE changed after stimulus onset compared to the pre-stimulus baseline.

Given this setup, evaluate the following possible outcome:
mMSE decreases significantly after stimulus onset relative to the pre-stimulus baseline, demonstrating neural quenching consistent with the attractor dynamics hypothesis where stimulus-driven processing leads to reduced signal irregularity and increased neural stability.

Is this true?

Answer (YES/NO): NO